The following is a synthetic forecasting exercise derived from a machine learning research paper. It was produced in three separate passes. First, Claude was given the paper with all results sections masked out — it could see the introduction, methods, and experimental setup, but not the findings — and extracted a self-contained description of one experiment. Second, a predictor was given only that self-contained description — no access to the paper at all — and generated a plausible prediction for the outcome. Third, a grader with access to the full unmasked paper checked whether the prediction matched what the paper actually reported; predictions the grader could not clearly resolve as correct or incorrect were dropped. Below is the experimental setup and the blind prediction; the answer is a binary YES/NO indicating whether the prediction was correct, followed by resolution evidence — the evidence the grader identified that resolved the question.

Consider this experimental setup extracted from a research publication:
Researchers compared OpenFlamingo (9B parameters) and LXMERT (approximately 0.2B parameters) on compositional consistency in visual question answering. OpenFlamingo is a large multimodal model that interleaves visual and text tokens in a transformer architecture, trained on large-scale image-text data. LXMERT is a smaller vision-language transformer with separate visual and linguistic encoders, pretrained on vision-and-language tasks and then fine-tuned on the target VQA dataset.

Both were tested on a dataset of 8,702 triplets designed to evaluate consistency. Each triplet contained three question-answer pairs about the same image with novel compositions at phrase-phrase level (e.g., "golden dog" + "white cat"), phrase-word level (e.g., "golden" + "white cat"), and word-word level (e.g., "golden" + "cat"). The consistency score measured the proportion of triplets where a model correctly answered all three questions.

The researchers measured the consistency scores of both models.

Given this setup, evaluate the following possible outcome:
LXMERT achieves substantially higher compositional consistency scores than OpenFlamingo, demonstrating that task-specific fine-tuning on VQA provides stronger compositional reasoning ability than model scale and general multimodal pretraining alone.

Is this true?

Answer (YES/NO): YES